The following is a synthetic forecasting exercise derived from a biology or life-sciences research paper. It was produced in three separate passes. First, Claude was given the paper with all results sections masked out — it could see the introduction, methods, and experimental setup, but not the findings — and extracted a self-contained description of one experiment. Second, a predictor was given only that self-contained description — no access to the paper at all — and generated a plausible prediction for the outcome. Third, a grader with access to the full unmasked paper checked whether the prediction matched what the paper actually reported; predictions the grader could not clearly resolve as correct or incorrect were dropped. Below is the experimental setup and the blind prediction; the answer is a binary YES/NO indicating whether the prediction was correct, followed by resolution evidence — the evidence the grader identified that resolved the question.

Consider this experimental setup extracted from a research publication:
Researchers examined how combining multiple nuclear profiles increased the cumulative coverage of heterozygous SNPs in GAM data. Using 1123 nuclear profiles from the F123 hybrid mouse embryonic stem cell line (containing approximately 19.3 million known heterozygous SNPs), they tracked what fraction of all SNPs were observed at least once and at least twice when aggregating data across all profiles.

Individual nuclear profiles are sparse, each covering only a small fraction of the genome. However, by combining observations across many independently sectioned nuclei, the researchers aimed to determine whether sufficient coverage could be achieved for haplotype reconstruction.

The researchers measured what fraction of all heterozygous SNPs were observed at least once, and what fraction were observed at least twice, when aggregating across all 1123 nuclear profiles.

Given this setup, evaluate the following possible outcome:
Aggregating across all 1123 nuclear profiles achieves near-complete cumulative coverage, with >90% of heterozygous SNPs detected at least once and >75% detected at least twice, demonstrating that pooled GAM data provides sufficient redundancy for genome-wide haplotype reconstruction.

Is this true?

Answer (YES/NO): NO